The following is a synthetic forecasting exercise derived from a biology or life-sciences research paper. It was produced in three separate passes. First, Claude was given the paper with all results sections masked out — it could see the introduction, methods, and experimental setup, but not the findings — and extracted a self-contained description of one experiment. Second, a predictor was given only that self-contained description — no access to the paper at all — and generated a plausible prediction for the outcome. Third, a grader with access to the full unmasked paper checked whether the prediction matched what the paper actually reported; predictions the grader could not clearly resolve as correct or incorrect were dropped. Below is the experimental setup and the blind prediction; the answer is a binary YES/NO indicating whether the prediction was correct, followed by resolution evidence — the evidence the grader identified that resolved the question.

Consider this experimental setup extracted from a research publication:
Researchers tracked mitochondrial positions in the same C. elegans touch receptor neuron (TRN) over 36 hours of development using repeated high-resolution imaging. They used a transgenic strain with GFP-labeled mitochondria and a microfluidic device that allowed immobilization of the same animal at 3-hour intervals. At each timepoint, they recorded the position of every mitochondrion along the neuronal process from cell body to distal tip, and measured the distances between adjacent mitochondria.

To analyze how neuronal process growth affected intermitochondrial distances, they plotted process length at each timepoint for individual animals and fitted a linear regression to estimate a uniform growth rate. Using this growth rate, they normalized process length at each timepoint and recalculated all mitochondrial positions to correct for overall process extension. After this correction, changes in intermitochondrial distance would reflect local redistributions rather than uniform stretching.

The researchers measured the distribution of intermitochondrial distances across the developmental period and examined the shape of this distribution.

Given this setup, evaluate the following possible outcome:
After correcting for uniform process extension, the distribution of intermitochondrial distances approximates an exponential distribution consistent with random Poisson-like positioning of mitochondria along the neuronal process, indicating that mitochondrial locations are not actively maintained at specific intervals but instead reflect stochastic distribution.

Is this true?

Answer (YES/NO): NO